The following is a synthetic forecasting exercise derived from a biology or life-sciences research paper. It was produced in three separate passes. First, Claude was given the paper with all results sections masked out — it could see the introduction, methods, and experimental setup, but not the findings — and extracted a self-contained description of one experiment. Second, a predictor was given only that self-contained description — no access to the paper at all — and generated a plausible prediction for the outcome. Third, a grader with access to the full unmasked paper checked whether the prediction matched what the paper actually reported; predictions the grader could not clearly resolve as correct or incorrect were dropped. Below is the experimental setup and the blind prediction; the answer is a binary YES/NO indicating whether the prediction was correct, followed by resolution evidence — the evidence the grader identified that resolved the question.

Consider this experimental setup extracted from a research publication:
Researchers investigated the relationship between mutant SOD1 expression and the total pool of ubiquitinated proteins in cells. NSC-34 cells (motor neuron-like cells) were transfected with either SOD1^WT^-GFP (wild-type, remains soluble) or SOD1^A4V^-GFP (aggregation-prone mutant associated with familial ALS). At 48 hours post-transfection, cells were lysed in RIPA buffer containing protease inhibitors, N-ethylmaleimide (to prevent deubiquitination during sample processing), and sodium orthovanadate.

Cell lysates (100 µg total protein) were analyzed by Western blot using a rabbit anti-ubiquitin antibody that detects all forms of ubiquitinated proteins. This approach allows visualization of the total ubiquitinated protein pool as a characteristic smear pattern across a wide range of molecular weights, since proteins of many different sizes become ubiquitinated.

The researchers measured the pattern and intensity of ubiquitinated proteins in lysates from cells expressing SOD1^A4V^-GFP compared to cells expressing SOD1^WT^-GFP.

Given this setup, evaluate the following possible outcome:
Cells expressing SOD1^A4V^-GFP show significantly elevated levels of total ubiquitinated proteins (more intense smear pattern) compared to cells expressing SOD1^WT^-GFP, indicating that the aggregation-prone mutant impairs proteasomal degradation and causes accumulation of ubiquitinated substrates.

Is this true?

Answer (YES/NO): NO